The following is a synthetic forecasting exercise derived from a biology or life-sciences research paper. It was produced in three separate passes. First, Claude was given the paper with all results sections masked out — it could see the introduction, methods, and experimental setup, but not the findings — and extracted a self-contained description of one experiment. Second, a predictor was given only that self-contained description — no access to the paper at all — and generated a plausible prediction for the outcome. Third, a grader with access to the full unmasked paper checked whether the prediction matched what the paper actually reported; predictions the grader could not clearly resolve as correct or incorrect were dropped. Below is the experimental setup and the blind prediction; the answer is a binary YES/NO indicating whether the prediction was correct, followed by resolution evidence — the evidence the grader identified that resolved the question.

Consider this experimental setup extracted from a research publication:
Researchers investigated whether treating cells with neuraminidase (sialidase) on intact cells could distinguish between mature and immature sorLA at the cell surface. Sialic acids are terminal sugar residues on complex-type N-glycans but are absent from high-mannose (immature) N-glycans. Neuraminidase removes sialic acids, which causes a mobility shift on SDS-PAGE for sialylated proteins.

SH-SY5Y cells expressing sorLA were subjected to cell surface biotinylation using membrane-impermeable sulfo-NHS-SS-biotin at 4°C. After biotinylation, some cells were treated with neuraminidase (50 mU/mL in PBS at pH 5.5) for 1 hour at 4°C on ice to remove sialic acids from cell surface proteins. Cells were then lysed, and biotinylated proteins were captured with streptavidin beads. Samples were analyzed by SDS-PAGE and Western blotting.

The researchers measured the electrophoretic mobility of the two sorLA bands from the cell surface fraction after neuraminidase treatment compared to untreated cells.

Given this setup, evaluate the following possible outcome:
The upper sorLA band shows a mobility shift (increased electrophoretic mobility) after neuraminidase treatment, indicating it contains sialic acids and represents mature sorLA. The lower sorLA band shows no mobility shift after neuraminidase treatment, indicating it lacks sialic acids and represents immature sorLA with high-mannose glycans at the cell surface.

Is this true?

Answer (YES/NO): YES